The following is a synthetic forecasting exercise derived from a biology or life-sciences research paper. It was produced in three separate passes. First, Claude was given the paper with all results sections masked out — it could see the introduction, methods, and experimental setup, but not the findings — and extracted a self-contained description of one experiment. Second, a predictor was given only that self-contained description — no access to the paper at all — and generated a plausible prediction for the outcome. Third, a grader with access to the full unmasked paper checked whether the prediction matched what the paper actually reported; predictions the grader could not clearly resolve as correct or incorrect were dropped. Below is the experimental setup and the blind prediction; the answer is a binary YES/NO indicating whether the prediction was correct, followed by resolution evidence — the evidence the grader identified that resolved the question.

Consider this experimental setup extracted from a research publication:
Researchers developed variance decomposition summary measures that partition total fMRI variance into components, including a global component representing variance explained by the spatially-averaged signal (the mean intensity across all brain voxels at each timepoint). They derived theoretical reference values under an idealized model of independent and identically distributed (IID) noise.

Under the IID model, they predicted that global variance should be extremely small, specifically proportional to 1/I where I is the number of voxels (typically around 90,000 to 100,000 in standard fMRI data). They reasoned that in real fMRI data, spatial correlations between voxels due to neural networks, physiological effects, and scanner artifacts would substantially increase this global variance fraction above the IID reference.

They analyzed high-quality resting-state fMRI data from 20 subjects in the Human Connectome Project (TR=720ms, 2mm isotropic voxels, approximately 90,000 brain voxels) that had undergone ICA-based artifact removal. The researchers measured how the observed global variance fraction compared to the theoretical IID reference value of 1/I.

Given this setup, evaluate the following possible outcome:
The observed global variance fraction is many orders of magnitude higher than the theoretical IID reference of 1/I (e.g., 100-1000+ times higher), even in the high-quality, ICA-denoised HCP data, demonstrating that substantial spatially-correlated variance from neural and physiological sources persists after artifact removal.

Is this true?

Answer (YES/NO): YES